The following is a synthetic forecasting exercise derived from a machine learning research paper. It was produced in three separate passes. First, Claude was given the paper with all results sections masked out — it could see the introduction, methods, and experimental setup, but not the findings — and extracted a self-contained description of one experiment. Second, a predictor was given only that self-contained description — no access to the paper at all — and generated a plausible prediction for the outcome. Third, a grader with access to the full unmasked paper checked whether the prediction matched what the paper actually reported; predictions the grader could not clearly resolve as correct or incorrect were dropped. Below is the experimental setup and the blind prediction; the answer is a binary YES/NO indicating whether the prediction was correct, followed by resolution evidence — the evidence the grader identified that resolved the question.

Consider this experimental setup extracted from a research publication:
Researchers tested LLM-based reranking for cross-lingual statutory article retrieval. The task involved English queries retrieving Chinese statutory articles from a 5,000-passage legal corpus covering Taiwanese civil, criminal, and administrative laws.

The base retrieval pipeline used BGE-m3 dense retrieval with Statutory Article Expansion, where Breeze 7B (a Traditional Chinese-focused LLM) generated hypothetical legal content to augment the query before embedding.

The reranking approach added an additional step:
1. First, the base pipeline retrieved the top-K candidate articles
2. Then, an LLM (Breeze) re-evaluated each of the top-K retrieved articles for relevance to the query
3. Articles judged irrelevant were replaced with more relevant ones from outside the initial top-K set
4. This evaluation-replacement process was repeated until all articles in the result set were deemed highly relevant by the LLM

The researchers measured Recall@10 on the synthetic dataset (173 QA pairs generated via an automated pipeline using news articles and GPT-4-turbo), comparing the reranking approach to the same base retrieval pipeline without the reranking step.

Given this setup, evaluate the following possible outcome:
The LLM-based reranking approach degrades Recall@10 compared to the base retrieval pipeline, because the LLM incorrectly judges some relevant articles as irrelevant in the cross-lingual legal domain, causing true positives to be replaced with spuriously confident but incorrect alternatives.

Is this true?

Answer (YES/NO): NO